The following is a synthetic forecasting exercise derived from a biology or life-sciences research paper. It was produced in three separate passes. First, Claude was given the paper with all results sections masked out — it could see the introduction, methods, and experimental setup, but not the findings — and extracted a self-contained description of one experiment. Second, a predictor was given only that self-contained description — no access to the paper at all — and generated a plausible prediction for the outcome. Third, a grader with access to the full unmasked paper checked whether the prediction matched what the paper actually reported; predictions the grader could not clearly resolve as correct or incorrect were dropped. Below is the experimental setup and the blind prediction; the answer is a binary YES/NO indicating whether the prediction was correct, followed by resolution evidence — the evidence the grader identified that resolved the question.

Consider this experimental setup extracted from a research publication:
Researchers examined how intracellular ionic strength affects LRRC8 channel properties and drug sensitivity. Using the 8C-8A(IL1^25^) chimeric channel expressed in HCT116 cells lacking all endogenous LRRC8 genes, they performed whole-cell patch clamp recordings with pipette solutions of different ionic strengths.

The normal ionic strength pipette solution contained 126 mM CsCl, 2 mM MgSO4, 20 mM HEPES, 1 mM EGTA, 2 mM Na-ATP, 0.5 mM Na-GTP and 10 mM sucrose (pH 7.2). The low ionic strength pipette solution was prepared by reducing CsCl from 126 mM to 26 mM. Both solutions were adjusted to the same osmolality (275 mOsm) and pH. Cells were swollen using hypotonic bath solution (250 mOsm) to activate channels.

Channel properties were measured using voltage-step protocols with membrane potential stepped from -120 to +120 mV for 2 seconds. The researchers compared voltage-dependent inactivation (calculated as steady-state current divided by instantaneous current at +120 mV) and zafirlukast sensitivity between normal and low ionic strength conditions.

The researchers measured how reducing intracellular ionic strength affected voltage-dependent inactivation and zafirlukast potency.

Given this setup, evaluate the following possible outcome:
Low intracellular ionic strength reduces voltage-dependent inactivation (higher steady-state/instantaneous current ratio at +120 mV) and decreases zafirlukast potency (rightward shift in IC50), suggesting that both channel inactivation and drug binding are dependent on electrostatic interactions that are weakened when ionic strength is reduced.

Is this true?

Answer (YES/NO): NO